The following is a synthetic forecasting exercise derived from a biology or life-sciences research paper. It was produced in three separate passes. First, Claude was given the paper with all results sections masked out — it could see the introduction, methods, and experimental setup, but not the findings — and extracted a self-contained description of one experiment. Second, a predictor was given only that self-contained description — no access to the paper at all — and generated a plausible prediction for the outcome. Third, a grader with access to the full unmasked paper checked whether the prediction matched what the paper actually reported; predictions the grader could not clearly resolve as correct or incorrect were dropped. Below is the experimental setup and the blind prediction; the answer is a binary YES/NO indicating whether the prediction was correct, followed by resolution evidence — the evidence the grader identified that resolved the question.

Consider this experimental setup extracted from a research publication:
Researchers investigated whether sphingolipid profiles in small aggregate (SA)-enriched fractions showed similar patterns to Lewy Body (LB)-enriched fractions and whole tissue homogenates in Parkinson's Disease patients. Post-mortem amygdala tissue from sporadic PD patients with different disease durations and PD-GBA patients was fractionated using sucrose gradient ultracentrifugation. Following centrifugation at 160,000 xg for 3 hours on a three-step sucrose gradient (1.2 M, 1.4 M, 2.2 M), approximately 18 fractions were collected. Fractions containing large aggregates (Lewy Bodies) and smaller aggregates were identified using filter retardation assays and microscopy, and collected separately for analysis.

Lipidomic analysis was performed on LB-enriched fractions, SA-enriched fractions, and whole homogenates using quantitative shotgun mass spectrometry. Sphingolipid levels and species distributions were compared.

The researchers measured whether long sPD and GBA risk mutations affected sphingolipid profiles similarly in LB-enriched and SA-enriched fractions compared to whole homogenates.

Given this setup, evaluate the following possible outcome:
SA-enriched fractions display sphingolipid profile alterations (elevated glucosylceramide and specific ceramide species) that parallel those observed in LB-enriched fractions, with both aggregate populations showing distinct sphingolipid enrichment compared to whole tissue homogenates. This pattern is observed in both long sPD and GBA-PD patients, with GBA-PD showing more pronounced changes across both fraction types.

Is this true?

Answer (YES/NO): NO